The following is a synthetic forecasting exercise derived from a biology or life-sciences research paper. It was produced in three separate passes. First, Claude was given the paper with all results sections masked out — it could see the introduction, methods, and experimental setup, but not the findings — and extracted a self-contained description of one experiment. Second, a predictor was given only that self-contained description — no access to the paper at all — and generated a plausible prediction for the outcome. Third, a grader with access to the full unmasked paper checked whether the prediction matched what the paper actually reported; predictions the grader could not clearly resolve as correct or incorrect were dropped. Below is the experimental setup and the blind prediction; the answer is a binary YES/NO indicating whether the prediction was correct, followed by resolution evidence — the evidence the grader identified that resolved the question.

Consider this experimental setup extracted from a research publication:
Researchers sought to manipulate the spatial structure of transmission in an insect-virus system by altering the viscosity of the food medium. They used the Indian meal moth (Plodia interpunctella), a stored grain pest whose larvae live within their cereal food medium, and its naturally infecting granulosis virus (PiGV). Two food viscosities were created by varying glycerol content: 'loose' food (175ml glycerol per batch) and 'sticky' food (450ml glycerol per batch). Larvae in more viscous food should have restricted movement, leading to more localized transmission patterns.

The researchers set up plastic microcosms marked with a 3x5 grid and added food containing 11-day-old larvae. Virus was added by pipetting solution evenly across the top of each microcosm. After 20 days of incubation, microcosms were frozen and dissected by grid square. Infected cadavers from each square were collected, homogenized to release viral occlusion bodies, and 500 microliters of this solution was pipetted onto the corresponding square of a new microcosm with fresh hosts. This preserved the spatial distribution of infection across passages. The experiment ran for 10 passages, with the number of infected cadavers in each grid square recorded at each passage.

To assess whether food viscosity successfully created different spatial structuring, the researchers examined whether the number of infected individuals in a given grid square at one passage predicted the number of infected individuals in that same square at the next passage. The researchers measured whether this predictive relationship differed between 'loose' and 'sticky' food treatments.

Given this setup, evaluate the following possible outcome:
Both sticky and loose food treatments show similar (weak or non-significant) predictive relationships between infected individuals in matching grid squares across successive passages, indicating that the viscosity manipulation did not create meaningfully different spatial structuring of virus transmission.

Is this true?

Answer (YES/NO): NO